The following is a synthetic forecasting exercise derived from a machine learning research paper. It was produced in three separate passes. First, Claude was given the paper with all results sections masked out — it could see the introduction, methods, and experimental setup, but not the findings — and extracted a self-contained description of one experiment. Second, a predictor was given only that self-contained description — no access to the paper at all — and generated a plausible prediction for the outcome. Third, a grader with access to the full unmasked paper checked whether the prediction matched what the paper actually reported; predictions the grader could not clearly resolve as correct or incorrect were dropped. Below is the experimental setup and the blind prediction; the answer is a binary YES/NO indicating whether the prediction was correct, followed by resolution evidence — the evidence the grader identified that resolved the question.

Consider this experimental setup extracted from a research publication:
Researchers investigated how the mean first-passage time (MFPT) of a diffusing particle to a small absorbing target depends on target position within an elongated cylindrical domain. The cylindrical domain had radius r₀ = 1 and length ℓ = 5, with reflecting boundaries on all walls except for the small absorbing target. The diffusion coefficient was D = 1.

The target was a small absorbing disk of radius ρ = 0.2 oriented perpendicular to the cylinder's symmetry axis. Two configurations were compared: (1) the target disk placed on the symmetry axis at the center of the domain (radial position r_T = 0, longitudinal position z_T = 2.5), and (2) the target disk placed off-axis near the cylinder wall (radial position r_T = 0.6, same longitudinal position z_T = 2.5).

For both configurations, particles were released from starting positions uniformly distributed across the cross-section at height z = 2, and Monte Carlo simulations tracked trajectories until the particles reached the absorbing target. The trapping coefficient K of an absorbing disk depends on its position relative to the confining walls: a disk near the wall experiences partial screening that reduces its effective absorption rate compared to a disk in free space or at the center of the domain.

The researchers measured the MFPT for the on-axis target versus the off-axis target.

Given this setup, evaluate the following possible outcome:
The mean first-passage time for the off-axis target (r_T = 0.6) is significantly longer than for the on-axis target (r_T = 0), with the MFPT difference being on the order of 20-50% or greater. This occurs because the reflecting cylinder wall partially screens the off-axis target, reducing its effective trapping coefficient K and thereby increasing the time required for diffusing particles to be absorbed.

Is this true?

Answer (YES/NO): NO